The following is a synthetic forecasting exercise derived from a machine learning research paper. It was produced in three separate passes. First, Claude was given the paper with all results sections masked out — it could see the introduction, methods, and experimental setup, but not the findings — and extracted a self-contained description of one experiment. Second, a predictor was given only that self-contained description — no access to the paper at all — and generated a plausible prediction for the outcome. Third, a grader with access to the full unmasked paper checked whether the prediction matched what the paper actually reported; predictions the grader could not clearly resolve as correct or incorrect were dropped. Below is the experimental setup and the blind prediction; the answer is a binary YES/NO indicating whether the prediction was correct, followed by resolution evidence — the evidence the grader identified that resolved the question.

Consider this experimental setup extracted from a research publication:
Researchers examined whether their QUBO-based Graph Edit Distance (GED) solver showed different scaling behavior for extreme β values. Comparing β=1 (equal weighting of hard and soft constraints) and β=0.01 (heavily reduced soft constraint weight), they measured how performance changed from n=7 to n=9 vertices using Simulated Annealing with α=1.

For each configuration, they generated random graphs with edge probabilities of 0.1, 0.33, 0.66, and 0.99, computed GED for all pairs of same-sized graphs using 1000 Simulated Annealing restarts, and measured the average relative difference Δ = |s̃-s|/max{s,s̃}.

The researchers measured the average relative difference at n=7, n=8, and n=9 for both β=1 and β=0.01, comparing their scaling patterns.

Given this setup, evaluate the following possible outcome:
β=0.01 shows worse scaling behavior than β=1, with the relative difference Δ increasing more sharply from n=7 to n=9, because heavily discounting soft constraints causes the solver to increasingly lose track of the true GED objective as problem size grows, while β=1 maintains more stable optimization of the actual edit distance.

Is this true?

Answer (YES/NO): YES